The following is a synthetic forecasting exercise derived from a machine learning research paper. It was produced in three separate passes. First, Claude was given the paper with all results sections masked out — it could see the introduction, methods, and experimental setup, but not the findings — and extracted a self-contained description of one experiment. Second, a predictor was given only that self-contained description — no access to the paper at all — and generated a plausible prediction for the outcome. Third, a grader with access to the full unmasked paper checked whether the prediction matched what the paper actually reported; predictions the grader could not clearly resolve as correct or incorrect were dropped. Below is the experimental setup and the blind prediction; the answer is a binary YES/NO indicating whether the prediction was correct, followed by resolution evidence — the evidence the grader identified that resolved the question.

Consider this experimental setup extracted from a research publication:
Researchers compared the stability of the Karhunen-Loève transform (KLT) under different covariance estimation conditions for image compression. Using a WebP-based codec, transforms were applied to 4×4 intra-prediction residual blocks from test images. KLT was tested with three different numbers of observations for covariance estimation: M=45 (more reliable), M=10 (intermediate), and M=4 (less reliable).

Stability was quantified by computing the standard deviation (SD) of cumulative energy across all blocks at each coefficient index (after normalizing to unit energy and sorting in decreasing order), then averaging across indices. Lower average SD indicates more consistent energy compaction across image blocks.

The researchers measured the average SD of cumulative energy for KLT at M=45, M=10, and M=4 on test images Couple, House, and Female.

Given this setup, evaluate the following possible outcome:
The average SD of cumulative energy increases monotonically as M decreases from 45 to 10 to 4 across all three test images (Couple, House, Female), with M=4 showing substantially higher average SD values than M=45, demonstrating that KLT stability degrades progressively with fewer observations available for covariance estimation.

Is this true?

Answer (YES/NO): YES